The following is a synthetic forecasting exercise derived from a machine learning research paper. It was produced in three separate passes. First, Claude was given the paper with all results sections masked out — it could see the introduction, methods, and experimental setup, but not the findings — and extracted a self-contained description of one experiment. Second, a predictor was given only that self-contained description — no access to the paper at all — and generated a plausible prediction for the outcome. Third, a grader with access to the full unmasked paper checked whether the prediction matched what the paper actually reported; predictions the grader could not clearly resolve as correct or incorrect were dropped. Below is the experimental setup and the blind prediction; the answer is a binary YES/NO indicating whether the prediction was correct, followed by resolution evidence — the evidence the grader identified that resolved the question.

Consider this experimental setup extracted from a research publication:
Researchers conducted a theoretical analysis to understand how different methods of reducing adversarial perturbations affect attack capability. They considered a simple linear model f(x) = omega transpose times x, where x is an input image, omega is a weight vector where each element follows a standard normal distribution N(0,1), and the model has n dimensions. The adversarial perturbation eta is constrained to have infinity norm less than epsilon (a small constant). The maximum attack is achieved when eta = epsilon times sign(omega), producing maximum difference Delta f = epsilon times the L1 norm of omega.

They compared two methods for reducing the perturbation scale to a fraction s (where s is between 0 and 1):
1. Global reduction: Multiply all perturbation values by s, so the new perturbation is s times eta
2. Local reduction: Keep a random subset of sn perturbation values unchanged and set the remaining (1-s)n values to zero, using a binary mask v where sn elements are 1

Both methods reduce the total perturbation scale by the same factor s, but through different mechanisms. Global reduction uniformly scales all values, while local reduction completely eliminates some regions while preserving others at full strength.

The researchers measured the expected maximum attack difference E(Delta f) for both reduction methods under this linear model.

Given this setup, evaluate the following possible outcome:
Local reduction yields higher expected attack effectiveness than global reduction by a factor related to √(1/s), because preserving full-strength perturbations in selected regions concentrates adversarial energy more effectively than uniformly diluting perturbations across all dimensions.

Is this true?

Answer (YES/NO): NO